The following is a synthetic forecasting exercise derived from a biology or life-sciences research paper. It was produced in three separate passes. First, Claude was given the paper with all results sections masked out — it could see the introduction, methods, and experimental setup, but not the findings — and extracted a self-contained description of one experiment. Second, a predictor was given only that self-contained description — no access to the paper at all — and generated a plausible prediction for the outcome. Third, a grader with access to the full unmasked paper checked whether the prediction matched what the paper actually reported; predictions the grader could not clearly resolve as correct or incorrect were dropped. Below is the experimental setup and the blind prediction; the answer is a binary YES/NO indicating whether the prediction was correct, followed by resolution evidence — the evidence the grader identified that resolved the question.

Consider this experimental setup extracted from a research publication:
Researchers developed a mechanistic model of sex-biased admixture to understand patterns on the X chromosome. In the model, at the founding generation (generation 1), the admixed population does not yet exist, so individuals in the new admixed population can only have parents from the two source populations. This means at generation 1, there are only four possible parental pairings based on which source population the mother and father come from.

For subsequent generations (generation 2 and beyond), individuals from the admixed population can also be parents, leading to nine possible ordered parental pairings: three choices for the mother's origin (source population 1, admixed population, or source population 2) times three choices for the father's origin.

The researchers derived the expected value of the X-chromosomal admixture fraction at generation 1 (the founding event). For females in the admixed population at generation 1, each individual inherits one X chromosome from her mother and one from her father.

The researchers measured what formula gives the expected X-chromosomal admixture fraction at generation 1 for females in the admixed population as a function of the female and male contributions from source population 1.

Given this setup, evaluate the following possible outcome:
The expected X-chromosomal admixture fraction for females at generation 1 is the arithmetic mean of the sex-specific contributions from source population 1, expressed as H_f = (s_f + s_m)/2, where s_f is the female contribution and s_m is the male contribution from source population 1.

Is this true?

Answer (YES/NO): YES